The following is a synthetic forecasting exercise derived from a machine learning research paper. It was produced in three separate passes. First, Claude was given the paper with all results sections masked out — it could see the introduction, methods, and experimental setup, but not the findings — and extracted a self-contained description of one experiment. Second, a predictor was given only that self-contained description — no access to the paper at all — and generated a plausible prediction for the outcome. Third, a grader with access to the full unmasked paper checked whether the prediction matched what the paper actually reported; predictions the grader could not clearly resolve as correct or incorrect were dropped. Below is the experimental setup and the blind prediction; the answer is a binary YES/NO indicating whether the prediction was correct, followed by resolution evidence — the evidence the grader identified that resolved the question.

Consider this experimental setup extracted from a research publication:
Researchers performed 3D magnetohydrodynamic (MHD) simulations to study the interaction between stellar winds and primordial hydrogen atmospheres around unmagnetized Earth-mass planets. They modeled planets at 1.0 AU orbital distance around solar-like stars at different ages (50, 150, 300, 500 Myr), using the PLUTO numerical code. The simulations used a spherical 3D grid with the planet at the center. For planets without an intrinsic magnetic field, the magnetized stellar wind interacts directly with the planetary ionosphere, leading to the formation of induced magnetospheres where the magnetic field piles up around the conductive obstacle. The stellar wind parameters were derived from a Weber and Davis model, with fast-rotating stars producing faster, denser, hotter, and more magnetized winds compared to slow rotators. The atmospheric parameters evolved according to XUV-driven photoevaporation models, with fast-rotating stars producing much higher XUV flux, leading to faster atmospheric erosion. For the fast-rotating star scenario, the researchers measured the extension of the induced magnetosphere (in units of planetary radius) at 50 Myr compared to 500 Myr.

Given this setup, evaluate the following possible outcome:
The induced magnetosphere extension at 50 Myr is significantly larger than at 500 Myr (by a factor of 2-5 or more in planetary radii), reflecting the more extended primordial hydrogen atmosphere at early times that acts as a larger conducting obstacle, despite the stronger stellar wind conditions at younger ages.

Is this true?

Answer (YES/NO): YES